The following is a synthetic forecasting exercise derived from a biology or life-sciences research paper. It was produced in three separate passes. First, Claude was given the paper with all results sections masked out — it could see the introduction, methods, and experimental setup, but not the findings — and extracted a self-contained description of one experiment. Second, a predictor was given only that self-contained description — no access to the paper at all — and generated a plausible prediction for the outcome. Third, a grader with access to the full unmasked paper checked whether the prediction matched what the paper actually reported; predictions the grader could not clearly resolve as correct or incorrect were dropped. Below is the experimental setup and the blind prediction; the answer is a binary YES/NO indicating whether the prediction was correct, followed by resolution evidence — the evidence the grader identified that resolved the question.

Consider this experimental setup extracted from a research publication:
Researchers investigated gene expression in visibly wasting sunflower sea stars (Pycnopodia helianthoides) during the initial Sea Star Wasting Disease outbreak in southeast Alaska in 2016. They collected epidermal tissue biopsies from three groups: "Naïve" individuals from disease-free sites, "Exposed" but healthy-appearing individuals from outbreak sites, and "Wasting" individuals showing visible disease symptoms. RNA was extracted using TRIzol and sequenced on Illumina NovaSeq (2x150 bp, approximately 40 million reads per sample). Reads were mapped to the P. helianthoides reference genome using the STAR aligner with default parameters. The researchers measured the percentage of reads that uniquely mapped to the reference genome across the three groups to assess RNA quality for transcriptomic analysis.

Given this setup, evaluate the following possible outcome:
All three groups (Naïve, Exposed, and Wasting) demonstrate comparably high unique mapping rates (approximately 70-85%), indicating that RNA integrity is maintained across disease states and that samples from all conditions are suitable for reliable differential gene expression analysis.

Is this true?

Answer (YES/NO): NO